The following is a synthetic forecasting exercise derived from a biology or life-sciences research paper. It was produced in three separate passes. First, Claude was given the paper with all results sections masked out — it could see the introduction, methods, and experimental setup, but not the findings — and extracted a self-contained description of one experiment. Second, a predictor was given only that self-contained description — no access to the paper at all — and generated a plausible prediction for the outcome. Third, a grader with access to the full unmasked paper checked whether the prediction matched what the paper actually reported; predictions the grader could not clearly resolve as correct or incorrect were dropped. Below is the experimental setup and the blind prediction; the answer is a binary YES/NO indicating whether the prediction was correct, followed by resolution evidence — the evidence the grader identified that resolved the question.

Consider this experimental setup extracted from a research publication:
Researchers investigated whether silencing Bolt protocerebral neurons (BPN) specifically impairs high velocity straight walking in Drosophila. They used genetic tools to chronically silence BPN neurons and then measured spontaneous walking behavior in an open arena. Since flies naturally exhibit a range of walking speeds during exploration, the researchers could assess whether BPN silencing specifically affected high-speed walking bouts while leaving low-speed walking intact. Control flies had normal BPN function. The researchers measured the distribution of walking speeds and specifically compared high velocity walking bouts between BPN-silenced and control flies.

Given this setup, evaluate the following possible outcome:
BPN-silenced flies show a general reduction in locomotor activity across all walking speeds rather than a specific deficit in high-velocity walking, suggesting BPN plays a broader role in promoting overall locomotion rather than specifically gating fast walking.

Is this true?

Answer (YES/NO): NO